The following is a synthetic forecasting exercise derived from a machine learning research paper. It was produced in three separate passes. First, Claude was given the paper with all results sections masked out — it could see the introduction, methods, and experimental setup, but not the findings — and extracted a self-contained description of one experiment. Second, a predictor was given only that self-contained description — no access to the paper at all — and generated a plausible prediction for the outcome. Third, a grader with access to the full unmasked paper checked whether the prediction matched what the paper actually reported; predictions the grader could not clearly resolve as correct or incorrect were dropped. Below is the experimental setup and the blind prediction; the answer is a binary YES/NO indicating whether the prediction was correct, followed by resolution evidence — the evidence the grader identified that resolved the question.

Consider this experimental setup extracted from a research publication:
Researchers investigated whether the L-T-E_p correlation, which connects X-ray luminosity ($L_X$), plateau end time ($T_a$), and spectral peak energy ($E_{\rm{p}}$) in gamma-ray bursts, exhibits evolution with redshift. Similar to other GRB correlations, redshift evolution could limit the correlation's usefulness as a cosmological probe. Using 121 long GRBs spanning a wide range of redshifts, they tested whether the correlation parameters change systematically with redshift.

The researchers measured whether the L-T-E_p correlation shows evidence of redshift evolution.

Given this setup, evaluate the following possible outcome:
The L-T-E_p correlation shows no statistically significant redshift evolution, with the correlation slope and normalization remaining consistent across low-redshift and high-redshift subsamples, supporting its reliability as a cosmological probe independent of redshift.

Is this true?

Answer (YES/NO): NO